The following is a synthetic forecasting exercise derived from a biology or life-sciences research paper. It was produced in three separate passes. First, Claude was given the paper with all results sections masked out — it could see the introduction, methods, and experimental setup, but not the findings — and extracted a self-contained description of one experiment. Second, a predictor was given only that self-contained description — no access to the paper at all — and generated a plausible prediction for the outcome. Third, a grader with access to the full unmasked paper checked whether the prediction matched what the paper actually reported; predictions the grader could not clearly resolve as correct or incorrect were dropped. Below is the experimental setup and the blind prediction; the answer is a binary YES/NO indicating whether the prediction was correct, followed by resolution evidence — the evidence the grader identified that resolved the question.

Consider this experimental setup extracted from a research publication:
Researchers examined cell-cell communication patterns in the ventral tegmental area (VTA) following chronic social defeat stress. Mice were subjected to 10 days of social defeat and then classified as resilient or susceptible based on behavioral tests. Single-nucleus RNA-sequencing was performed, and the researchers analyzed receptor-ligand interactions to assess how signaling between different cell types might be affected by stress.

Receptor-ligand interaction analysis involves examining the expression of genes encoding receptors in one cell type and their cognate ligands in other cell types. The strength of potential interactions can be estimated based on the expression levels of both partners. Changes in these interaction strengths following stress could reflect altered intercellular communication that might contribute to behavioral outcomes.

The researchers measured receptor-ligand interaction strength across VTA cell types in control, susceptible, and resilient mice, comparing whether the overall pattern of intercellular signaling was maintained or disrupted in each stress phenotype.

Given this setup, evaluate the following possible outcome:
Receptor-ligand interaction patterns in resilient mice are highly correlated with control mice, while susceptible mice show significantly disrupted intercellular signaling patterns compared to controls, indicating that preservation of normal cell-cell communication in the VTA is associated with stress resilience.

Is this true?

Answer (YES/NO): YES